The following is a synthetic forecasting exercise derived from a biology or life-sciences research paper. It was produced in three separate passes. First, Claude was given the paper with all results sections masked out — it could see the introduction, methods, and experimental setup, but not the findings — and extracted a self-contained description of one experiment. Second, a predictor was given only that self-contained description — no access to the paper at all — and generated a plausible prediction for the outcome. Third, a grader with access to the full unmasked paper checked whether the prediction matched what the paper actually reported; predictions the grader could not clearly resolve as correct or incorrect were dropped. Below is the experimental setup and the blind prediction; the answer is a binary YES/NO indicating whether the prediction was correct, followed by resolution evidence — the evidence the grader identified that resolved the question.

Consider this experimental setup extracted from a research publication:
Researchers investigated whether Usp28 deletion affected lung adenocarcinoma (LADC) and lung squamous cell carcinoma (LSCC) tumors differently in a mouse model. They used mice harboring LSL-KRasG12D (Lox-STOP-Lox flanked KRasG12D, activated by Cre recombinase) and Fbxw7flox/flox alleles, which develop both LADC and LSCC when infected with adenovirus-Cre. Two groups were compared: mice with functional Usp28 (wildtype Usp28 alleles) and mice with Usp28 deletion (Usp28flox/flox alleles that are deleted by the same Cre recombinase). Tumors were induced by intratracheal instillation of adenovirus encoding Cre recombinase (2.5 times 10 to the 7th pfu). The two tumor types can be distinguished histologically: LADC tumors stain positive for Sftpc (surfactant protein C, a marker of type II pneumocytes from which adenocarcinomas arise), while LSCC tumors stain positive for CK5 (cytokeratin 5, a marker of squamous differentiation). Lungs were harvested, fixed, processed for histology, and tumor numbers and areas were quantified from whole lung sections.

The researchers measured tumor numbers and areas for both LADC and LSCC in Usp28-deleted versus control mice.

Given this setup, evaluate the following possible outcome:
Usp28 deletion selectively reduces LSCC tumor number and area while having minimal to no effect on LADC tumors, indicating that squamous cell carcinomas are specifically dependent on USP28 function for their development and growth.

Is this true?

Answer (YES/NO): YES